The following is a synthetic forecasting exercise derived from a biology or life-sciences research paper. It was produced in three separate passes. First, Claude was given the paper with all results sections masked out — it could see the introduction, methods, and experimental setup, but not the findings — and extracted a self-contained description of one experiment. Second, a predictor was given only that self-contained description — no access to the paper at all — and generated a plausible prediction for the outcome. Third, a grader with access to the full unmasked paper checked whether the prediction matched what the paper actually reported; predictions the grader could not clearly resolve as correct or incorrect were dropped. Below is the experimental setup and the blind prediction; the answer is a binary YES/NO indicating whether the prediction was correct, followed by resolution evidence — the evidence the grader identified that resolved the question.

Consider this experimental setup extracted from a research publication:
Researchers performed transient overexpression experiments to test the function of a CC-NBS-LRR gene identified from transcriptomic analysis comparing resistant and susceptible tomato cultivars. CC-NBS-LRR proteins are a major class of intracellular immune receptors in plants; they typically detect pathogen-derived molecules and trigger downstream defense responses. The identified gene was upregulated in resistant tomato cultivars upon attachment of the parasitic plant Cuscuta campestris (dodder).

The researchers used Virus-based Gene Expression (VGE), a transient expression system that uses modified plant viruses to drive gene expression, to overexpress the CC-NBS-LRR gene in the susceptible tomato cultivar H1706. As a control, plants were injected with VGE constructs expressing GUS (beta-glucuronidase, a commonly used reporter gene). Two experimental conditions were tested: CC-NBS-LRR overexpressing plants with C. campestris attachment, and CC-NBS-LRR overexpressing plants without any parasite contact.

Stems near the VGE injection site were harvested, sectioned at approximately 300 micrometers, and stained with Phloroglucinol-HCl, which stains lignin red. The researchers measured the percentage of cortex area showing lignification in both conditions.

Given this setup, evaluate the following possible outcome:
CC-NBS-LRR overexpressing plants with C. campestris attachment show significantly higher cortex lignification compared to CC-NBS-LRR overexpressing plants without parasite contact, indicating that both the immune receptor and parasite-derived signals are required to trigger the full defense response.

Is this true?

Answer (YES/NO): YES